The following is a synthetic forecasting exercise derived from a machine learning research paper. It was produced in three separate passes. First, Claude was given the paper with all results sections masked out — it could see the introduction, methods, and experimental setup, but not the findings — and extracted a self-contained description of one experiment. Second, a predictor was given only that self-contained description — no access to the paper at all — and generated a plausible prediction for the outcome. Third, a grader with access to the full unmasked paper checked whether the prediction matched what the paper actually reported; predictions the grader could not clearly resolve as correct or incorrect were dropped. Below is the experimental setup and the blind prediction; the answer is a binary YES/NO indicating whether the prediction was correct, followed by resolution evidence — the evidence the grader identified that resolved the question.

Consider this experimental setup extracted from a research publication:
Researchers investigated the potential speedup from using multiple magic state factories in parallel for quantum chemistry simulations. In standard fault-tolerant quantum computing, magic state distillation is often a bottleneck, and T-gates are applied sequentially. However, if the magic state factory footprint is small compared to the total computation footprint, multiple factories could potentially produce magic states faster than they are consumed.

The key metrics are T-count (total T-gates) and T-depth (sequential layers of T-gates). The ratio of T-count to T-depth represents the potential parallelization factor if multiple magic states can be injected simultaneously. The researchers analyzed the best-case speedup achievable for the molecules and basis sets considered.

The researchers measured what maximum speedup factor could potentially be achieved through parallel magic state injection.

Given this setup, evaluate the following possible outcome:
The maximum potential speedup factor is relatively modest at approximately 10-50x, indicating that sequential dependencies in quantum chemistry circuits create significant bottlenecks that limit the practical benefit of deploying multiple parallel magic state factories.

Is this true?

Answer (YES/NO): YES